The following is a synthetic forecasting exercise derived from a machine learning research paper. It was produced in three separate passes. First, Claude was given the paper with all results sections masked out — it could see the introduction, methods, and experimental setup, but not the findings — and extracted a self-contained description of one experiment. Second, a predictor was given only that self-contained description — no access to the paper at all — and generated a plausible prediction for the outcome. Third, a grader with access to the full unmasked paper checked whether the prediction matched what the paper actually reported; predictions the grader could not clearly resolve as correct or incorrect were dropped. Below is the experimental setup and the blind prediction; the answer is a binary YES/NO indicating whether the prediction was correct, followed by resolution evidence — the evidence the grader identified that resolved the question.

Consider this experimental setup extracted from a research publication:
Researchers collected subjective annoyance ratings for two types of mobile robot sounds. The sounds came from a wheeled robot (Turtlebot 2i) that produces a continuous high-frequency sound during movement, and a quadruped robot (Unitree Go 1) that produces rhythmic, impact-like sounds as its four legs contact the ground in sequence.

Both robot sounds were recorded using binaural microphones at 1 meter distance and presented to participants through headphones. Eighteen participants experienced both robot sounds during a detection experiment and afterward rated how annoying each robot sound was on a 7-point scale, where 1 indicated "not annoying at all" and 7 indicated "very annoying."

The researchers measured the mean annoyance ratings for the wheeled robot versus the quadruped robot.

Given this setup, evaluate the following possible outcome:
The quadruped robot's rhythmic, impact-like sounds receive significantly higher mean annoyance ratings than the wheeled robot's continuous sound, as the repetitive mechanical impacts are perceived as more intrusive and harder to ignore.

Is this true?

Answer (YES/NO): NO